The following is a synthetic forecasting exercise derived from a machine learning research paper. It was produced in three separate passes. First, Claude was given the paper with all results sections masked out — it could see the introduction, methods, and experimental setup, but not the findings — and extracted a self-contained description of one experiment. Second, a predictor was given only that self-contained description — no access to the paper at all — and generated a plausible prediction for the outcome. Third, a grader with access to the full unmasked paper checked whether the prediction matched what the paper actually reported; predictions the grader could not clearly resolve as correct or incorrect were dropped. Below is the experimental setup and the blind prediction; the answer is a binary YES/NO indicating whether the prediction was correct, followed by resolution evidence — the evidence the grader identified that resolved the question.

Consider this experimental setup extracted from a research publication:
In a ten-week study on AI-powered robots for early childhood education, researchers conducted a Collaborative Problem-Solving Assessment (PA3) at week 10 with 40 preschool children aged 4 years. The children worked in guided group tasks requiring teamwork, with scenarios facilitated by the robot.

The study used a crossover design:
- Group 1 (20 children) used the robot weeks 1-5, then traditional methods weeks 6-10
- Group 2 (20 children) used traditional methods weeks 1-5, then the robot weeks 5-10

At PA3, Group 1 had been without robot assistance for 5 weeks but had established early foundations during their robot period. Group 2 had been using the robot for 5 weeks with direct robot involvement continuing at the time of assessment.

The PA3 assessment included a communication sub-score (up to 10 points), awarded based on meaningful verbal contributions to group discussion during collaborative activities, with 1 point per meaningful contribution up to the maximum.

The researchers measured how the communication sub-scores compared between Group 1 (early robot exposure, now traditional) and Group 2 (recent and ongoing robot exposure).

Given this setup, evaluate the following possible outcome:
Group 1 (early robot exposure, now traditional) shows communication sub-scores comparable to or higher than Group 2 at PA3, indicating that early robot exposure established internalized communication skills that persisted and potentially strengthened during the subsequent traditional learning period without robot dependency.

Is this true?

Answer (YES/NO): NO